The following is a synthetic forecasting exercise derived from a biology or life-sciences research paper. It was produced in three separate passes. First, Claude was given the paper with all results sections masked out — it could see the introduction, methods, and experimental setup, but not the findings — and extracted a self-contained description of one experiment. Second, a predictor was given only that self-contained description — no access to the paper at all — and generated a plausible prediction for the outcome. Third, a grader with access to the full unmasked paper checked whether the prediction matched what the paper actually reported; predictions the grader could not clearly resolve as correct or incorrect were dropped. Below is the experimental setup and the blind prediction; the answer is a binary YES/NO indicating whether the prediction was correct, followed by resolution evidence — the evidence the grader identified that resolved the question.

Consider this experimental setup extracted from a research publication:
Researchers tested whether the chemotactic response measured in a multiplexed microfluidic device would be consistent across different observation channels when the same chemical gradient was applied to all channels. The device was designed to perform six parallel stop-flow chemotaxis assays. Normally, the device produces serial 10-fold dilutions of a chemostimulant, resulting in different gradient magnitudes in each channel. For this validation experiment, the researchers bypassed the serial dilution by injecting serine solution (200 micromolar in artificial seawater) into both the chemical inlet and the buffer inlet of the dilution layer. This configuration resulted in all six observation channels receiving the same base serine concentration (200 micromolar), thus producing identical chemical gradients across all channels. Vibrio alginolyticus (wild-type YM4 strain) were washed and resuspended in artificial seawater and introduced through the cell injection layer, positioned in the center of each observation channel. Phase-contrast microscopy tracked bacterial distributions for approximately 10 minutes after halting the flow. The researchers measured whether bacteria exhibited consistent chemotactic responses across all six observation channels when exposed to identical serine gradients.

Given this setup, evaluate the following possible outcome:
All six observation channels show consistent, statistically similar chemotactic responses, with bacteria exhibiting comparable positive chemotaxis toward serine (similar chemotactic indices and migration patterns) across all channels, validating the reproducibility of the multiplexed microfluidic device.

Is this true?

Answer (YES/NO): YES